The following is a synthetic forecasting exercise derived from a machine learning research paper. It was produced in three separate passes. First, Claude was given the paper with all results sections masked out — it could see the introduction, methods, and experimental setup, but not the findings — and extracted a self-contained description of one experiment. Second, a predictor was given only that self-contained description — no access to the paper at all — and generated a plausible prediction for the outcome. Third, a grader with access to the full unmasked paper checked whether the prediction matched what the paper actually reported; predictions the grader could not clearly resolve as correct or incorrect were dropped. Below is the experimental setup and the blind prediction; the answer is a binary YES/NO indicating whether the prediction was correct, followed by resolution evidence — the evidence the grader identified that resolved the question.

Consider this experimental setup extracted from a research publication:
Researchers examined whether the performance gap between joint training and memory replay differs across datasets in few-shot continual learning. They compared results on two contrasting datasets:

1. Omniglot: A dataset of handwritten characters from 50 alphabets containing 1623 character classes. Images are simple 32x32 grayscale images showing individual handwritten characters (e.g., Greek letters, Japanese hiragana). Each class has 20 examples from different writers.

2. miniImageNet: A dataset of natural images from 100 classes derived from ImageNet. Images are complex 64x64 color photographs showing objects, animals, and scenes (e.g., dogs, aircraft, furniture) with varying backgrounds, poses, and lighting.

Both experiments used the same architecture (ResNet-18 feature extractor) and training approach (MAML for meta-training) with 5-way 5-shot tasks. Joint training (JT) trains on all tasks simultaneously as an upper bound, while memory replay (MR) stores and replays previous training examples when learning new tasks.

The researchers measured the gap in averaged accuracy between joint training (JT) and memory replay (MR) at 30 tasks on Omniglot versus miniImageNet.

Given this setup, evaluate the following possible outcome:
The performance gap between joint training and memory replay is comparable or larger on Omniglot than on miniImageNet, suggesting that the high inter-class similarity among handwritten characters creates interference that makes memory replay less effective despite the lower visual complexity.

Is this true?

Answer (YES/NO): NO